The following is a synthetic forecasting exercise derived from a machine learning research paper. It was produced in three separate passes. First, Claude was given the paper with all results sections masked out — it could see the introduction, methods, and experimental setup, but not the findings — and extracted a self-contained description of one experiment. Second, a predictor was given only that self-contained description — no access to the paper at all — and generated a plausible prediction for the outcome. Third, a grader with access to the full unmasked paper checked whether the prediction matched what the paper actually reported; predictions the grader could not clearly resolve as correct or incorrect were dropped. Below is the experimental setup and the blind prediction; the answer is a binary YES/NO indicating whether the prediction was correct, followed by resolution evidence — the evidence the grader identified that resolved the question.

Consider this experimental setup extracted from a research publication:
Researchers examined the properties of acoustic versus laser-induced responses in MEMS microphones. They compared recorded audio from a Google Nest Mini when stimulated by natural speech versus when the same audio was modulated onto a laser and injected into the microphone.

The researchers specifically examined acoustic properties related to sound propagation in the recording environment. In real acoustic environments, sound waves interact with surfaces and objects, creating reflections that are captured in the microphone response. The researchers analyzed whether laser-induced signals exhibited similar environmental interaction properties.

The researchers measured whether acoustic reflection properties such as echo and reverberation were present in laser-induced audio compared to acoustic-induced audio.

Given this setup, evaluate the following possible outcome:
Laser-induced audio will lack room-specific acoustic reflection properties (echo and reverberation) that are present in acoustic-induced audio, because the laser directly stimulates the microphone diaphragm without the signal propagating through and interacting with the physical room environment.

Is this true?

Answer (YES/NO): YES